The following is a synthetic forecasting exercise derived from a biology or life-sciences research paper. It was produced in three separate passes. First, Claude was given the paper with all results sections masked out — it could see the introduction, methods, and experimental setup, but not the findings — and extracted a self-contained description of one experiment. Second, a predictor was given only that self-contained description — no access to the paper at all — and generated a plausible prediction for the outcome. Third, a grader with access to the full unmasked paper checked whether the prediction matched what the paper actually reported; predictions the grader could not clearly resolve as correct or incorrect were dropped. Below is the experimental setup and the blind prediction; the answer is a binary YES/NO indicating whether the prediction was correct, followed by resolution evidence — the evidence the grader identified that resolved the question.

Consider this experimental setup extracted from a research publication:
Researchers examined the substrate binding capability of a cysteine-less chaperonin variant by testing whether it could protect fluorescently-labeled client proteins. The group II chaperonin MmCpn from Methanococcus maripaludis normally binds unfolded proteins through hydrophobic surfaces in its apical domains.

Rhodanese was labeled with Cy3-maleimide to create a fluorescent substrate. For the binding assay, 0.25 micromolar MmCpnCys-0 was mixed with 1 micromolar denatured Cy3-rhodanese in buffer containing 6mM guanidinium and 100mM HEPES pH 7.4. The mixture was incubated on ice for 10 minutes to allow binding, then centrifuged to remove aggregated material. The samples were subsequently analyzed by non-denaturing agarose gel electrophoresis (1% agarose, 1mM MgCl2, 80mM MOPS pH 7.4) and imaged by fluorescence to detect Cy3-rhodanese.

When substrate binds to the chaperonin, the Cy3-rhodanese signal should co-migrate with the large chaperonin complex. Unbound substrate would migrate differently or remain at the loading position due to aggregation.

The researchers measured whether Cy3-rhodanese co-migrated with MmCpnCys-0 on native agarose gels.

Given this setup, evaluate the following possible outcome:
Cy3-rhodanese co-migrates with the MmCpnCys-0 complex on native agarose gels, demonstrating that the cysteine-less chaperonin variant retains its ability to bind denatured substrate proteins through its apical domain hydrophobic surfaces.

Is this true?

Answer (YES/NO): YES